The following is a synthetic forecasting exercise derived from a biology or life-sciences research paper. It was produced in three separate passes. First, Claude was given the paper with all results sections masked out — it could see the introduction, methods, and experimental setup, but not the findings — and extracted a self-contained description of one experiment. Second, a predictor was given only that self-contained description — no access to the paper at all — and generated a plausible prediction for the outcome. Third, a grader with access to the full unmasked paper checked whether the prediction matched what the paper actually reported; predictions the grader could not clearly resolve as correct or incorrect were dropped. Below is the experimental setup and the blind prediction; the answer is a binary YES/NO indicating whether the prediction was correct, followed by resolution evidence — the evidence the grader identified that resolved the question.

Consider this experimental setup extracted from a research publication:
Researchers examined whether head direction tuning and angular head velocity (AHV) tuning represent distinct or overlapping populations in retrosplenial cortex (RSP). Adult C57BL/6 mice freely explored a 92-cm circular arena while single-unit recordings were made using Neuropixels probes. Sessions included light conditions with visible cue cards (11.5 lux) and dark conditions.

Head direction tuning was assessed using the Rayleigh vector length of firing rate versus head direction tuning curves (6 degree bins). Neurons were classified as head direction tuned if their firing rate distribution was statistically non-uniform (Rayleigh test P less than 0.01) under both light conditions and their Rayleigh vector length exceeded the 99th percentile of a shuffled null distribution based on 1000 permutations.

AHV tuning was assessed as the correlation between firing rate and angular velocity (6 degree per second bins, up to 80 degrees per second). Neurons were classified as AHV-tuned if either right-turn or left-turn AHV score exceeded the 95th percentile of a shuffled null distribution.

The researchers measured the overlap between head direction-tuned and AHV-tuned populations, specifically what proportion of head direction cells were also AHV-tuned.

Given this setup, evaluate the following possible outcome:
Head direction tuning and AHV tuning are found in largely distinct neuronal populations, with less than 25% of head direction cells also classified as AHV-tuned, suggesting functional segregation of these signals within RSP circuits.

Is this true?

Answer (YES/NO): NO